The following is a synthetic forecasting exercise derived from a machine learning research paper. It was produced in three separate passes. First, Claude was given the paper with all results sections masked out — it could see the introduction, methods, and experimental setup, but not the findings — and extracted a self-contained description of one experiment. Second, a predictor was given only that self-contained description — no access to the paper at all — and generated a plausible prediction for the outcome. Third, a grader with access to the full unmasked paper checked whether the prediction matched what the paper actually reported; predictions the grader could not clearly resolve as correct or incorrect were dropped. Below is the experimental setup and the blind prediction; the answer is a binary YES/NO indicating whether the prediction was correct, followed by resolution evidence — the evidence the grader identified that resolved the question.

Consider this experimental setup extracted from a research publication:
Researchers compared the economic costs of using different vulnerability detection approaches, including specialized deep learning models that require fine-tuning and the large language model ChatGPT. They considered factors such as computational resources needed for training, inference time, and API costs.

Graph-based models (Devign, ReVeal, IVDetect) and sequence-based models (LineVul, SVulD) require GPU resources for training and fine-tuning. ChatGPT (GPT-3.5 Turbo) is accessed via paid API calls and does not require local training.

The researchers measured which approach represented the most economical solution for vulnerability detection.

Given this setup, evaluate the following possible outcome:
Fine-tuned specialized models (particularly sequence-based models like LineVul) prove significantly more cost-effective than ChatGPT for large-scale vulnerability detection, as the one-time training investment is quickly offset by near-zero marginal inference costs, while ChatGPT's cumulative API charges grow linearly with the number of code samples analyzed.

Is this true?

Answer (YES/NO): NO